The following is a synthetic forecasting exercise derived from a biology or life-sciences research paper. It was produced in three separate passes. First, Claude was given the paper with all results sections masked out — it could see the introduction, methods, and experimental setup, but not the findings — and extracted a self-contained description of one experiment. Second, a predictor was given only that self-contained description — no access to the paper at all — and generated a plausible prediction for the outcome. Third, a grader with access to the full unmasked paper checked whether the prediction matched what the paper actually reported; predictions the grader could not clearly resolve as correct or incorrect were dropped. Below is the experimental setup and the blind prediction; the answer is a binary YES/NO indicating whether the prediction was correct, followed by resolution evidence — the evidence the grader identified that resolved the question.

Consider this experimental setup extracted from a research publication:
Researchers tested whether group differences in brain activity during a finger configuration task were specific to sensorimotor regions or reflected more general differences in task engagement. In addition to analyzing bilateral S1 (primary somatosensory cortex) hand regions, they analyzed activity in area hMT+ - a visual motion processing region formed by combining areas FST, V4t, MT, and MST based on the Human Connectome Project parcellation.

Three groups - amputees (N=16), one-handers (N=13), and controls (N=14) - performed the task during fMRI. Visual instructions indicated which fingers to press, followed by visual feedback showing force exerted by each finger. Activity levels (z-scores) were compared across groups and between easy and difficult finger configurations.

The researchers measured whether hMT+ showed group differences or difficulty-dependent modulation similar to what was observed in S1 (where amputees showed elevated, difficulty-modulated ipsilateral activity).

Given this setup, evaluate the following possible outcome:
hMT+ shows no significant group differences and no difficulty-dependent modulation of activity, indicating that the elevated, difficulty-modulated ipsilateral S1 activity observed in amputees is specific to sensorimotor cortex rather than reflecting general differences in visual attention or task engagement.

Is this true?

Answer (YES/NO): YES